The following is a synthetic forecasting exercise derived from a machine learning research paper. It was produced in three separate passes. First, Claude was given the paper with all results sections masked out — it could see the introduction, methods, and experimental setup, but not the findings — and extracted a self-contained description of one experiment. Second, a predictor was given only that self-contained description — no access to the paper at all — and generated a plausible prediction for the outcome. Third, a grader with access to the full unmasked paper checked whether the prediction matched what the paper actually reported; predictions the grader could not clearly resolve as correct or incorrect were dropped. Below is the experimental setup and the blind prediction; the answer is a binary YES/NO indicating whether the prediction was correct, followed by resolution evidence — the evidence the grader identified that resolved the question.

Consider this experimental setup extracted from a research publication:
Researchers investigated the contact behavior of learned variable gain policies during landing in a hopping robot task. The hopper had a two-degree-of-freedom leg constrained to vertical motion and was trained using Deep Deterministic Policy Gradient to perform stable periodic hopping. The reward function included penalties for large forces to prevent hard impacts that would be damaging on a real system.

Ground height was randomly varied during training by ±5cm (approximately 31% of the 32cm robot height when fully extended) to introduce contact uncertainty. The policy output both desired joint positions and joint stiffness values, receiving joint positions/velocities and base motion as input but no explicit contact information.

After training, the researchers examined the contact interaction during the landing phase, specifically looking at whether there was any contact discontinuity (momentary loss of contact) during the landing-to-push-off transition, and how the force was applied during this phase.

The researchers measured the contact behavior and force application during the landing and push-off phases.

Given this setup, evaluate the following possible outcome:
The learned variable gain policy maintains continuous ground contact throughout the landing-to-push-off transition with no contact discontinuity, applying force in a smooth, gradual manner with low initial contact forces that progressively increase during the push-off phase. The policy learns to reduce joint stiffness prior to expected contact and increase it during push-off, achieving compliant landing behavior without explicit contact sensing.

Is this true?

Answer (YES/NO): YES